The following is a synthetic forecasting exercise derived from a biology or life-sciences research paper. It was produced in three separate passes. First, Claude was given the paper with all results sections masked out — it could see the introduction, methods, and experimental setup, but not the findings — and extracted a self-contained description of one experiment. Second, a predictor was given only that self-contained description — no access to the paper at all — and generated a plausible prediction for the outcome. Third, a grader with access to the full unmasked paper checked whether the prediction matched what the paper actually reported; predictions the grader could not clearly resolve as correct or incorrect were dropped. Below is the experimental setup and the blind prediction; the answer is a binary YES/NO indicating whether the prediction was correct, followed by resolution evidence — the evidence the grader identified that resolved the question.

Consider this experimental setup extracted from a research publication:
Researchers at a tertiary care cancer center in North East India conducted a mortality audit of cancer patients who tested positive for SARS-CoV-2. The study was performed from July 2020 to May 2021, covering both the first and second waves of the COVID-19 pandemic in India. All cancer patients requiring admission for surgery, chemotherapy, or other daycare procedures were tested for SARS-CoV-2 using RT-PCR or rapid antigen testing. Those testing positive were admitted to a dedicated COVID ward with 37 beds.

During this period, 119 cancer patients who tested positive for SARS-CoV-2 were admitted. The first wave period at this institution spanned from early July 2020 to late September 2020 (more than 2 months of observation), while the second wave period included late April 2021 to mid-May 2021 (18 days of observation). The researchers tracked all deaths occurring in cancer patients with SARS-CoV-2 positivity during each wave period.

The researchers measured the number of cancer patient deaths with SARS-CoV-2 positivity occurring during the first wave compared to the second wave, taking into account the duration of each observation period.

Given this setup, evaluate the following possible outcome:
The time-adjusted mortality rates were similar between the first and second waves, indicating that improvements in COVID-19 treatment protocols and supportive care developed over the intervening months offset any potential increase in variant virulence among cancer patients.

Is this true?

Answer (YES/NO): NO